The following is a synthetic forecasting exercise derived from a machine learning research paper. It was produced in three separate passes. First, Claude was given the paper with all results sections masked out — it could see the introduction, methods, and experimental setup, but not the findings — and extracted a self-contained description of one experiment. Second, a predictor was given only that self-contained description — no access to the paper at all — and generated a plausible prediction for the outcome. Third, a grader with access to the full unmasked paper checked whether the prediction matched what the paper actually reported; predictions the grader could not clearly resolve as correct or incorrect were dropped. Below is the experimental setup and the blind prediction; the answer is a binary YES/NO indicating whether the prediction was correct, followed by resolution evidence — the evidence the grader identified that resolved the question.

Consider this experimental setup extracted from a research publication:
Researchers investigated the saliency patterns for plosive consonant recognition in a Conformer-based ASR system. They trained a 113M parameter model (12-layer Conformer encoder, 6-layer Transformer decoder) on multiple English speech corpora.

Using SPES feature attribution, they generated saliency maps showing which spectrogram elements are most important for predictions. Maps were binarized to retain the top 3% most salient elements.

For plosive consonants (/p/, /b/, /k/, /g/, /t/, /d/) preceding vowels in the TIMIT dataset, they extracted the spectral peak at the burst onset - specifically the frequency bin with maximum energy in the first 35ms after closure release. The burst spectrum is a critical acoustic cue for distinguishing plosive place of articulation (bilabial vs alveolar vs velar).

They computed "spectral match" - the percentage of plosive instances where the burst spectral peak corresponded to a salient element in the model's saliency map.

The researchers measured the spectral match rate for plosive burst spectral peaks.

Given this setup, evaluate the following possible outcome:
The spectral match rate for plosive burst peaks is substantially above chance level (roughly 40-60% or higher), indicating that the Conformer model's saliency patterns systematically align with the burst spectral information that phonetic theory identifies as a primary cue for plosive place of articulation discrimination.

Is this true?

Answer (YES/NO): YES